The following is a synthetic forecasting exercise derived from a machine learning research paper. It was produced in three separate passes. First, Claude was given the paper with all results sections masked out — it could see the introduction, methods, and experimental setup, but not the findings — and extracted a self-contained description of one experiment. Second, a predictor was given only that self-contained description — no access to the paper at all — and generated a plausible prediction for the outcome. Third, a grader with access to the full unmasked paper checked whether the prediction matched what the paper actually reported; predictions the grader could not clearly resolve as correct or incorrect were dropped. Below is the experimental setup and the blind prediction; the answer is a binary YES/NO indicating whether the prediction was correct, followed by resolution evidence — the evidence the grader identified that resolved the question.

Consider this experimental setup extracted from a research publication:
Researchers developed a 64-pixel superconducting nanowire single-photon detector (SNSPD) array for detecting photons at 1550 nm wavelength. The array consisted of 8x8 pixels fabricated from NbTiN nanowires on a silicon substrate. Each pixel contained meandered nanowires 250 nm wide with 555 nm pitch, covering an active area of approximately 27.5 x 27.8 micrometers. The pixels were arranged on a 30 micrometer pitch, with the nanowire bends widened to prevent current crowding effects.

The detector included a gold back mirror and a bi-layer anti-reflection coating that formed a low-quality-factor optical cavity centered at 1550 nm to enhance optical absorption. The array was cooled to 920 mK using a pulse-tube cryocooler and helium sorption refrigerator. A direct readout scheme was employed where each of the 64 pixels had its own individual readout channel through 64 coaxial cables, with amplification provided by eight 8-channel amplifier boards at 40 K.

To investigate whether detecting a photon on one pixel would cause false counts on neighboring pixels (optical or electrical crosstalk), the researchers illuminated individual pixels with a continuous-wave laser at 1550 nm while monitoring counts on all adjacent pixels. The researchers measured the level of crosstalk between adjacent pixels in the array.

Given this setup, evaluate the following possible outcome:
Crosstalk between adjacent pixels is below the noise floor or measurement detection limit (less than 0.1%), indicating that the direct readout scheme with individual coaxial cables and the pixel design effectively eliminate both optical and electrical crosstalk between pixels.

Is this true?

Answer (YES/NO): YES